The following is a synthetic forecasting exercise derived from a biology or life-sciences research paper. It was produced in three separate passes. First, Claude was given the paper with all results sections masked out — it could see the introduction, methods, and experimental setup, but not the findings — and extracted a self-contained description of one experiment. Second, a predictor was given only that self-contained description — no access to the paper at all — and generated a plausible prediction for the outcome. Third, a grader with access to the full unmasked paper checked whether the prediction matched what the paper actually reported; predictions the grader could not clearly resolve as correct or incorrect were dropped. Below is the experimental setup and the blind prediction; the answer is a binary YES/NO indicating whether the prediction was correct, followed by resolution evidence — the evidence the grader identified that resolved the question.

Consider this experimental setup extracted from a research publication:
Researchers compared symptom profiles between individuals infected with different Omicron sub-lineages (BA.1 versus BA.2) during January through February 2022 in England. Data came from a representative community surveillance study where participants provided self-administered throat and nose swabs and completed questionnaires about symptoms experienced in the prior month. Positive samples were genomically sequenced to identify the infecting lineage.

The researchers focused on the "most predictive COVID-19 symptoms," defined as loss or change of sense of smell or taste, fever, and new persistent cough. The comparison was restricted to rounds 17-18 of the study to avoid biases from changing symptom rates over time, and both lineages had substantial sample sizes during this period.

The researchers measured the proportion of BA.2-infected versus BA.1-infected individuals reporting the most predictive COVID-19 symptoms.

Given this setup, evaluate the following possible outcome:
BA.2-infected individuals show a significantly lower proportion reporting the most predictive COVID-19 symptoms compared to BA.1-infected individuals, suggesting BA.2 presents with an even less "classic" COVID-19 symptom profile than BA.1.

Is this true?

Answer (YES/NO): NO